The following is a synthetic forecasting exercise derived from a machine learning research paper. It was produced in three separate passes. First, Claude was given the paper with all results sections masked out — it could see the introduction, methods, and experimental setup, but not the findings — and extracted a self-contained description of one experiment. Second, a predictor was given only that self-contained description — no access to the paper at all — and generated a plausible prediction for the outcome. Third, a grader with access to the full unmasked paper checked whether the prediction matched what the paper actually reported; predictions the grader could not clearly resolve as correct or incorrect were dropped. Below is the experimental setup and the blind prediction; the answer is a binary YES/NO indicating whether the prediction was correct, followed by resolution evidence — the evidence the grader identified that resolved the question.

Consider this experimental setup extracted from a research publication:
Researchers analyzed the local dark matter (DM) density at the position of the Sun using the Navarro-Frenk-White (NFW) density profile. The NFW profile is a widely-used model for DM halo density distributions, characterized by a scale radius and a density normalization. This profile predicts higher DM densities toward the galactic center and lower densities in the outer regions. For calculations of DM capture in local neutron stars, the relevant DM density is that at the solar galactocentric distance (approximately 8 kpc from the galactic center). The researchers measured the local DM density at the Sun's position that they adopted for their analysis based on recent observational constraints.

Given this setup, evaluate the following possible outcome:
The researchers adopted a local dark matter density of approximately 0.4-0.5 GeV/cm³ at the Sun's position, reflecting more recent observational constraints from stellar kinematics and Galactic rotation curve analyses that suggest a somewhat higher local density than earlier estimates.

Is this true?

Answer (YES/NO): NO